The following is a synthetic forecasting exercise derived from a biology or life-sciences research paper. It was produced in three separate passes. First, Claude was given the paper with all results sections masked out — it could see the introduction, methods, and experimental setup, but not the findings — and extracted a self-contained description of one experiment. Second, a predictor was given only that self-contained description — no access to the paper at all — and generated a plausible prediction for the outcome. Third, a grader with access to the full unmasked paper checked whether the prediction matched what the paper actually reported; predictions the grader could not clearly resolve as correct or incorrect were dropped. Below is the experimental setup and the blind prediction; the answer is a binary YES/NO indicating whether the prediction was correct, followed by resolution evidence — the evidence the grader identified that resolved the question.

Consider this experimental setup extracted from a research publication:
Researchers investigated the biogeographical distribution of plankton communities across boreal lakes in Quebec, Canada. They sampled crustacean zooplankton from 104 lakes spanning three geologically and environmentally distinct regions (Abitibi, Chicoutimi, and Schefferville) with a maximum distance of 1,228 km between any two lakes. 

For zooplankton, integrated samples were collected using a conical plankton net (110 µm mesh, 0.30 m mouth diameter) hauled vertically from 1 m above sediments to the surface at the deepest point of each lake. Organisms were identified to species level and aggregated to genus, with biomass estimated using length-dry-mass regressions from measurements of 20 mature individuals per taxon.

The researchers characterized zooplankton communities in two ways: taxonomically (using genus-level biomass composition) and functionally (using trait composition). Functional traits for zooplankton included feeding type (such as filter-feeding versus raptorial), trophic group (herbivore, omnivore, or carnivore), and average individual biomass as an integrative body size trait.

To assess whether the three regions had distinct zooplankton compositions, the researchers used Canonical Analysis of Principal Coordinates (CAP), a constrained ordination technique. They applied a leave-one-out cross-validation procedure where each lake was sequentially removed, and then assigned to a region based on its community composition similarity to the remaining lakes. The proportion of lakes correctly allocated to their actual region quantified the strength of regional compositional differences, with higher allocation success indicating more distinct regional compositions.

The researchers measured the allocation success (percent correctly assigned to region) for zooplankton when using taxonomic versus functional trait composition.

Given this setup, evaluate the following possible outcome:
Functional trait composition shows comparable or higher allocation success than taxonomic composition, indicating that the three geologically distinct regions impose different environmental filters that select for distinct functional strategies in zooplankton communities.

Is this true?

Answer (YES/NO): NO